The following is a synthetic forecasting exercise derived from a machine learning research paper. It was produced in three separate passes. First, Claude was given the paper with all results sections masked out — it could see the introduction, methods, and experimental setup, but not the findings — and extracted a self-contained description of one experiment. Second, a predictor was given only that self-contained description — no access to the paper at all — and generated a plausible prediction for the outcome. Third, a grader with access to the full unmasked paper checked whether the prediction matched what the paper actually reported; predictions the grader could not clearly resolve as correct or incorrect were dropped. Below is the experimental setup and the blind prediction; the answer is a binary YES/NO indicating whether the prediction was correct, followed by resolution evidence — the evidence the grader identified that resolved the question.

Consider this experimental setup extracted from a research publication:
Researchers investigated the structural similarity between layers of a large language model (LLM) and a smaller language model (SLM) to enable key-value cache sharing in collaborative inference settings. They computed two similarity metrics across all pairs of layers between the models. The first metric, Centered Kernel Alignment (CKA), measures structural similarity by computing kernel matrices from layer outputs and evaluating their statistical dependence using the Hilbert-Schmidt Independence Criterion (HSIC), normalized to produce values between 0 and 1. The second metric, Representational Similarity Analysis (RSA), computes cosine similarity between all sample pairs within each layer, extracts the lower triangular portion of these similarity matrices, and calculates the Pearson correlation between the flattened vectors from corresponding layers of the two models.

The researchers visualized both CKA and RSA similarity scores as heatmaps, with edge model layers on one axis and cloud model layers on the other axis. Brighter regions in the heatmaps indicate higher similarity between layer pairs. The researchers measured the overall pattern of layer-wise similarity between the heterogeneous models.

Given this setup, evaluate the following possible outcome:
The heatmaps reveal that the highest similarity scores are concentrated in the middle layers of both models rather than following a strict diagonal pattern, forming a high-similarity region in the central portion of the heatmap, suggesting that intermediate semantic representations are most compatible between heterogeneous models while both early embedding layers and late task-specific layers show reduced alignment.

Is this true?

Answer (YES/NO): NO